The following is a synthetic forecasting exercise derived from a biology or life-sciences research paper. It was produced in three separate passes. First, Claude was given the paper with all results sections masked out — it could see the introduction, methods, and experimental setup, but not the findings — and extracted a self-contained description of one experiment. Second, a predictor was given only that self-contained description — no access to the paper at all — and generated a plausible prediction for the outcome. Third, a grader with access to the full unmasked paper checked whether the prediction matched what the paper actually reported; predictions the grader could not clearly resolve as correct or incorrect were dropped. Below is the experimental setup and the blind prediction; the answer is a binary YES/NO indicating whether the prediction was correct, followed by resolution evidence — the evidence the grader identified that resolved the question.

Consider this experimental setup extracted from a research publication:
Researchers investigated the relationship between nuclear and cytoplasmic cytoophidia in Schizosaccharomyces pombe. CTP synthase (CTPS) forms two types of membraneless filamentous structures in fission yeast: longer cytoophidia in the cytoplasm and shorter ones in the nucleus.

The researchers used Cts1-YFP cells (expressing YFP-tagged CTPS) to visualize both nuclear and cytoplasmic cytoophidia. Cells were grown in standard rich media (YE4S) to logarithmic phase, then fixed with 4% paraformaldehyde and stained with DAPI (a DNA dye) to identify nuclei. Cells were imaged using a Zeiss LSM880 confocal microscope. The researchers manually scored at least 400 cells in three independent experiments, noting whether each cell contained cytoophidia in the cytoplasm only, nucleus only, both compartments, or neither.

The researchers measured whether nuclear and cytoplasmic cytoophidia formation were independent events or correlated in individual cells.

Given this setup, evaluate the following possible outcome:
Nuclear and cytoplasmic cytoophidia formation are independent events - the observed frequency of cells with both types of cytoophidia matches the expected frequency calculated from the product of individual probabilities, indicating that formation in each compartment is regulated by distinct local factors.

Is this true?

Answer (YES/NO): NO